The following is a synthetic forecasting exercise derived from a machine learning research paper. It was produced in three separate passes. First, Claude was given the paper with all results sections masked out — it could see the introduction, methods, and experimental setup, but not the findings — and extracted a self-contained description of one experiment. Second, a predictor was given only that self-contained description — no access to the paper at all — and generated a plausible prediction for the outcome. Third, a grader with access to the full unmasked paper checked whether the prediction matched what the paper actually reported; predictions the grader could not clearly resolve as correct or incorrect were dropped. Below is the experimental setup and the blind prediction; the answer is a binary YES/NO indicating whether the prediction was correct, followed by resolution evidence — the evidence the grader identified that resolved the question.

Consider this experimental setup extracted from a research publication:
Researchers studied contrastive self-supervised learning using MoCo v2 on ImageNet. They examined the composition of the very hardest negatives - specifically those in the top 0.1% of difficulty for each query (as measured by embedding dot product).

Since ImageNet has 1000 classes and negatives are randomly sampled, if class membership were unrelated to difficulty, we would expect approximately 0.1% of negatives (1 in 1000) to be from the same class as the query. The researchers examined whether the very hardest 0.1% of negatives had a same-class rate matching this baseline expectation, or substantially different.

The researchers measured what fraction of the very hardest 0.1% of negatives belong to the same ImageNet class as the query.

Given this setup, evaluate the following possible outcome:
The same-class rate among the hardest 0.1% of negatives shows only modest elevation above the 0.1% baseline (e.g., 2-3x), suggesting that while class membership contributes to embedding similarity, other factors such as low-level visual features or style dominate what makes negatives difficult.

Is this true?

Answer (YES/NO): NO